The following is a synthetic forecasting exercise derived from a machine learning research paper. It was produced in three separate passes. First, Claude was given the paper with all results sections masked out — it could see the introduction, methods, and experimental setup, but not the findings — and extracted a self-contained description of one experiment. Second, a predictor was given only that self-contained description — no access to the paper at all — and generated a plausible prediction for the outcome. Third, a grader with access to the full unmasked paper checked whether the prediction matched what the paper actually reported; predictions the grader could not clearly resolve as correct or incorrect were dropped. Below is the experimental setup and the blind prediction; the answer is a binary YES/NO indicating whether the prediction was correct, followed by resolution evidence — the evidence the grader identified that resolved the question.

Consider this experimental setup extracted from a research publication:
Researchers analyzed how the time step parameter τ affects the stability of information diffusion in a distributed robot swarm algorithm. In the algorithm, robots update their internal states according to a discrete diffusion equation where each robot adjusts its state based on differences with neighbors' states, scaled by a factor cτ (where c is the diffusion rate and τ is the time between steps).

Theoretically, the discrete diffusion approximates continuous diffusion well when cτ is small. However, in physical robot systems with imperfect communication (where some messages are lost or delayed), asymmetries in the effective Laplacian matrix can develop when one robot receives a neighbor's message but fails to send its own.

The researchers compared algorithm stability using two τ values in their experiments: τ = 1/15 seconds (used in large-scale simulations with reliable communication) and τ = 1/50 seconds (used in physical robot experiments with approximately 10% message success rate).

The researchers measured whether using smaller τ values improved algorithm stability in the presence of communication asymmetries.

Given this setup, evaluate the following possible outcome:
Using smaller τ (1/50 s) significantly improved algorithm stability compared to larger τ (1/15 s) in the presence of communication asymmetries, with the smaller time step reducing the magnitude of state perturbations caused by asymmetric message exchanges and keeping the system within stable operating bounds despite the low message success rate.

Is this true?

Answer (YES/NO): YES